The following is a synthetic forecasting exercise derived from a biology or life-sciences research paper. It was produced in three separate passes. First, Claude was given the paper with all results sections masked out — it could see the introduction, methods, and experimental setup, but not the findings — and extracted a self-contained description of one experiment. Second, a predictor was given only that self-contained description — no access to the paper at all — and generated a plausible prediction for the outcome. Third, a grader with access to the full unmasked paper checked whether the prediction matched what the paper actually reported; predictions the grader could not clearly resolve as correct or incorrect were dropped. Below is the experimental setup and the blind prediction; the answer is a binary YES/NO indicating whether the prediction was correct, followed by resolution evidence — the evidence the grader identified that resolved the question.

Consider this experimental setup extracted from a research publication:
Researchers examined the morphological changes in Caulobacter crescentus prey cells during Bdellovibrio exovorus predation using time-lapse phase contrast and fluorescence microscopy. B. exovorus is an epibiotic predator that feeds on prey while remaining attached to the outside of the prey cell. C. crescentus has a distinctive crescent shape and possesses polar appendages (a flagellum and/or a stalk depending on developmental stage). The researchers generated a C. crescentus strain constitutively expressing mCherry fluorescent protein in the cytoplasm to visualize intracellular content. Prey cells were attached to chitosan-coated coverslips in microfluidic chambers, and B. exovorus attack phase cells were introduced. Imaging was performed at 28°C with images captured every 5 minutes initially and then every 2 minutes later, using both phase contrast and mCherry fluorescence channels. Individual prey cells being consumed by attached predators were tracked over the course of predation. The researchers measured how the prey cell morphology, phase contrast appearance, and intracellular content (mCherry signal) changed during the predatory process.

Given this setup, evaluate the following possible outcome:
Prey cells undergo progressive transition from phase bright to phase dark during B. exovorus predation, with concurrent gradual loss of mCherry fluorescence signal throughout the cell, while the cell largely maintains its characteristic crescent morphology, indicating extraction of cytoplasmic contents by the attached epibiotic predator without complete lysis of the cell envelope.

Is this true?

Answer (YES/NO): YES